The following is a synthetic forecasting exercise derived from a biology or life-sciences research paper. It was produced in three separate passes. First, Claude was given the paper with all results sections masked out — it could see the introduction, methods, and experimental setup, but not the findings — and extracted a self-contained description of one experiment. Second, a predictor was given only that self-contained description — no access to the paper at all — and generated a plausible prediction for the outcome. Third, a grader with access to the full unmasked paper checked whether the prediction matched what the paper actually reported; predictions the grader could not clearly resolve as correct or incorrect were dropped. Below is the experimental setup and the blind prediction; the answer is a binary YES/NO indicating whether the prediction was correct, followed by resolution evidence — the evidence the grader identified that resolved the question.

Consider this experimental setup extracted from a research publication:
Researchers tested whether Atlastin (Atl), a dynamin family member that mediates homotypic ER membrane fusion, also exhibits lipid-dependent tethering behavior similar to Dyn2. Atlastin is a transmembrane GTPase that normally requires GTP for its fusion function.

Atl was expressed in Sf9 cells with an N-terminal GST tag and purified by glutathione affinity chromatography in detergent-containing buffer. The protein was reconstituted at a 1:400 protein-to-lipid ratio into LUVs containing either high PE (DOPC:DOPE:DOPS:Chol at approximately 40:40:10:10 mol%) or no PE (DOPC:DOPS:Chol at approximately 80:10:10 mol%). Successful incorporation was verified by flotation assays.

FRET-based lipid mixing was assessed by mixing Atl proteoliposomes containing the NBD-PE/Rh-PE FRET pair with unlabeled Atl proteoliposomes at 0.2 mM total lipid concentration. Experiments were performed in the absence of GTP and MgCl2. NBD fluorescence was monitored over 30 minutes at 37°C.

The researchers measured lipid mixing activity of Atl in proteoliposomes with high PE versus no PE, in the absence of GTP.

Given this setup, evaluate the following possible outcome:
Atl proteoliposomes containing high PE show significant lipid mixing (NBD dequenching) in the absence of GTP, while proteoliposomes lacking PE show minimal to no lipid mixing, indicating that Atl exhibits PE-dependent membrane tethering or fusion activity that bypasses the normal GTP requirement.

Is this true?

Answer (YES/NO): YES